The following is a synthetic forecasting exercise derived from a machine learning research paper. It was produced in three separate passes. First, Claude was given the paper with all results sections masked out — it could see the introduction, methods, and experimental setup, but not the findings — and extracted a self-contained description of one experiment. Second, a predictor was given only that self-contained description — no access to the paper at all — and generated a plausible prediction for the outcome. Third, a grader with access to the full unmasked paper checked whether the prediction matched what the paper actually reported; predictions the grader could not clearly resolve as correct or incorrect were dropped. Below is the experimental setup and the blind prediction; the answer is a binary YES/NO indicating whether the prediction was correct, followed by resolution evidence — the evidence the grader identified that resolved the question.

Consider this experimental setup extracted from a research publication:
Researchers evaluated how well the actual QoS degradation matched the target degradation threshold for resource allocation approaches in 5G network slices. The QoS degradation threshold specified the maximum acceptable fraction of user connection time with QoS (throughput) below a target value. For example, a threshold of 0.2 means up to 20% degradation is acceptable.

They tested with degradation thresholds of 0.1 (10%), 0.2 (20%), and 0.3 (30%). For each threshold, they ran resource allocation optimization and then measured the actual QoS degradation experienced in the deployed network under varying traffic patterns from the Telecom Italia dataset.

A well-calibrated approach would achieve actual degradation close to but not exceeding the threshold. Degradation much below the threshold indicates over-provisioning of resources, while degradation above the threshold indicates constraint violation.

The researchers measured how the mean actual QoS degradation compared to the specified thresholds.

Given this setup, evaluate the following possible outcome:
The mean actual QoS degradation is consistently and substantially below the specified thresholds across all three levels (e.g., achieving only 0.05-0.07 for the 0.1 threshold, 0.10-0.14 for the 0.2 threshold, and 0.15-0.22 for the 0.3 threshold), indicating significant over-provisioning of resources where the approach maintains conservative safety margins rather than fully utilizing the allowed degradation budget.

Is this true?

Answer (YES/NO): NO